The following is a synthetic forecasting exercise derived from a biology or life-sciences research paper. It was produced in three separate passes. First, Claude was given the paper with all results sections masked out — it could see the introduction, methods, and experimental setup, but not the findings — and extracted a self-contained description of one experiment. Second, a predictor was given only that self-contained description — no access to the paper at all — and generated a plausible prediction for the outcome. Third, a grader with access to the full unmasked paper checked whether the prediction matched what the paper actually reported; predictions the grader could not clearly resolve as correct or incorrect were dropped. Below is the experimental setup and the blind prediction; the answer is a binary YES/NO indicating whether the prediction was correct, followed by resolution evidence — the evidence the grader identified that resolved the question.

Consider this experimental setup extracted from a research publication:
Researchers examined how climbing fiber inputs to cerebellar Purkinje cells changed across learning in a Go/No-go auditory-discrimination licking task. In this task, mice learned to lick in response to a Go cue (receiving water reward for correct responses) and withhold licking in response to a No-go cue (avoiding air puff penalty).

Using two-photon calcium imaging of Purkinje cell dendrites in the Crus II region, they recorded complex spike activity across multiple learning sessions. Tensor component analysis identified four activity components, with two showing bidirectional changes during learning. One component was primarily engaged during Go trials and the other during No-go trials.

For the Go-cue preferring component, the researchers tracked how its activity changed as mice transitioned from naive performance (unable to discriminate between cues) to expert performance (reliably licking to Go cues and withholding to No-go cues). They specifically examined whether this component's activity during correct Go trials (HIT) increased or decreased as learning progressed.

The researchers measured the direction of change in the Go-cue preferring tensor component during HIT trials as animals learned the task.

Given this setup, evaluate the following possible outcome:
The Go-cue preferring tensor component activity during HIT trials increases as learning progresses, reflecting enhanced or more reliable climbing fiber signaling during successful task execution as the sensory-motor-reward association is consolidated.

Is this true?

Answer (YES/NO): YES